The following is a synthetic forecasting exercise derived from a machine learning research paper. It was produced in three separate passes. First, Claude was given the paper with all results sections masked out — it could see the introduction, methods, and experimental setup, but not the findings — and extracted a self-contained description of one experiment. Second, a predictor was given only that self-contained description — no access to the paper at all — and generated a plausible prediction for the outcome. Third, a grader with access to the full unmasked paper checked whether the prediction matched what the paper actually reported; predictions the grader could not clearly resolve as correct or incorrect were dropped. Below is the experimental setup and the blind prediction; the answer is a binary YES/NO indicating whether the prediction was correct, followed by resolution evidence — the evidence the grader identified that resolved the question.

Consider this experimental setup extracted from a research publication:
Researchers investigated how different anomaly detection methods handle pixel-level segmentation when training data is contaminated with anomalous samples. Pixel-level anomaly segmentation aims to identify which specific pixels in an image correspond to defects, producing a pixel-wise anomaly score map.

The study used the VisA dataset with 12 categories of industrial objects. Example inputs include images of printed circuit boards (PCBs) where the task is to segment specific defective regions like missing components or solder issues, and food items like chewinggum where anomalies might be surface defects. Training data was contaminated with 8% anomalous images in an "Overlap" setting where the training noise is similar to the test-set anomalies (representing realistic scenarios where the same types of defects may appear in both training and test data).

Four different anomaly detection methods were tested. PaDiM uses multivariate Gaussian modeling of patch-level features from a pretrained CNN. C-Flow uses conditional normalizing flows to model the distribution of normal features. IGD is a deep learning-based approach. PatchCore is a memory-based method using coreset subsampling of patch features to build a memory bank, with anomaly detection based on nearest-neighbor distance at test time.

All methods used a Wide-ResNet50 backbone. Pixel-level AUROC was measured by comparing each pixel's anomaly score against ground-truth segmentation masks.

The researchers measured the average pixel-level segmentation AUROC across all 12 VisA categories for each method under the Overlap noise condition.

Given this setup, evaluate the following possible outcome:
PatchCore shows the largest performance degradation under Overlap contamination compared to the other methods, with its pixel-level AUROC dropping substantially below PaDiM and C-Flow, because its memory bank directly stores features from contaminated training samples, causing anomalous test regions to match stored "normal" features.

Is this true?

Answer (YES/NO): YES